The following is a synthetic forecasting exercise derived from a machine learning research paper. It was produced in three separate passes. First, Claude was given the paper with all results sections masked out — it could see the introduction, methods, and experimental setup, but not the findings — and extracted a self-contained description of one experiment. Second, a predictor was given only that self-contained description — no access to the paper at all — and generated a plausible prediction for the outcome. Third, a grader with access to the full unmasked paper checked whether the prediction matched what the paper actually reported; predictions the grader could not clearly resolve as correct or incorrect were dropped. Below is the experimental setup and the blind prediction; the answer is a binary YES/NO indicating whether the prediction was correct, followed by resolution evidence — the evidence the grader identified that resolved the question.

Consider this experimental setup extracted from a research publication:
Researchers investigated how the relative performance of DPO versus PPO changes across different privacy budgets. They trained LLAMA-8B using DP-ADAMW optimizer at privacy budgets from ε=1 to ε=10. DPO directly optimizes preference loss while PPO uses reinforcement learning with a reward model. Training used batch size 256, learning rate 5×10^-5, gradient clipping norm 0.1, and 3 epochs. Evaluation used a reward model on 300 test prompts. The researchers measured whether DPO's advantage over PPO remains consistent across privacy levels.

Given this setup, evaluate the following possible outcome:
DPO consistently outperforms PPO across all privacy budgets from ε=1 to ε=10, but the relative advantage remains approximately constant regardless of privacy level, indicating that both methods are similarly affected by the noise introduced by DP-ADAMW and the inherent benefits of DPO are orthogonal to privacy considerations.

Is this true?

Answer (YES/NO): NO